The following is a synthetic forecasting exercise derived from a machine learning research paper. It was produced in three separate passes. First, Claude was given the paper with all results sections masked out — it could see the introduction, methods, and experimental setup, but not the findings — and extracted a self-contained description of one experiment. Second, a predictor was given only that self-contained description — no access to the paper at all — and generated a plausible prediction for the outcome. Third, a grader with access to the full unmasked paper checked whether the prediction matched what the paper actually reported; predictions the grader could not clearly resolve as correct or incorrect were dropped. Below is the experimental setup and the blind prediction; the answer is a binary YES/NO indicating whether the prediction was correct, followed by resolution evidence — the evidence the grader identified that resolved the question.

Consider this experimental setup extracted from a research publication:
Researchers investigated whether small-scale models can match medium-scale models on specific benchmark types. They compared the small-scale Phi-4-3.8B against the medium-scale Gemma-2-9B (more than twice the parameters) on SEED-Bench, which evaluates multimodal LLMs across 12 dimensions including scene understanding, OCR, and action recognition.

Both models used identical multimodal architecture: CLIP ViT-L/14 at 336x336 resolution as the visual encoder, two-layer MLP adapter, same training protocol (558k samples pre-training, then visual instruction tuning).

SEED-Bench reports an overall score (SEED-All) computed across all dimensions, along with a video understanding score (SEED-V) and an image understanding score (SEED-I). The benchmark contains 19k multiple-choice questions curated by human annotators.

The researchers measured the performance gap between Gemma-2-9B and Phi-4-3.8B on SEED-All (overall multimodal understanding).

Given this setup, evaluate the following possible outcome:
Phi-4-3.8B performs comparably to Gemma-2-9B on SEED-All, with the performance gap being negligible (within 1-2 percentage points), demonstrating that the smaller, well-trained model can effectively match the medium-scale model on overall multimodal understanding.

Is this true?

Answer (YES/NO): YES